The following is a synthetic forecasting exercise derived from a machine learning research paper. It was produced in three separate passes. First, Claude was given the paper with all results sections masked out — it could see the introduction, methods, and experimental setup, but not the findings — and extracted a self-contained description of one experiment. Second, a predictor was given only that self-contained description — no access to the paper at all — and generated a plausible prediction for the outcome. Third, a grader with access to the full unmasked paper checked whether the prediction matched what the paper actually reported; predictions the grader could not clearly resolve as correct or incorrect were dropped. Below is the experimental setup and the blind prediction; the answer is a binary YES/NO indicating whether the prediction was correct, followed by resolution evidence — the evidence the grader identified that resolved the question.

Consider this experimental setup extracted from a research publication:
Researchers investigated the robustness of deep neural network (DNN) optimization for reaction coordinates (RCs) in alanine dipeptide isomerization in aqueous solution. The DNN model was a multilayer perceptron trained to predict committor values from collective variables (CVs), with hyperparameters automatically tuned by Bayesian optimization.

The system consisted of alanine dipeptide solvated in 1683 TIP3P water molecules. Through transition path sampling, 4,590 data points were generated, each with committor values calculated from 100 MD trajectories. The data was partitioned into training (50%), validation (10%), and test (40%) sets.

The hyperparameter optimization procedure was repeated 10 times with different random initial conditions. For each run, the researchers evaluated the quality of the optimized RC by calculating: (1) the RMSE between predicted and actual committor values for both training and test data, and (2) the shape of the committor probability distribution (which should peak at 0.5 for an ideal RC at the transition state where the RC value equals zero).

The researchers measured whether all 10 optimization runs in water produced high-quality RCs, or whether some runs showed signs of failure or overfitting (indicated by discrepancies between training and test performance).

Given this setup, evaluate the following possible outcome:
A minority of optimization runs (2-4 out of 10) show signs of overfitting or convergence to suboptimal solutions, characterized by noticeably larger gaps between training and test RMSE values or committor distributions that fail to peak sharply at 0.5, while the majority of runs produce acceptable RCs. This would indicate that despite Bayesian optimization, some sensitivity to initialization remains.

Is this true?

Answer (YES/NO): NO